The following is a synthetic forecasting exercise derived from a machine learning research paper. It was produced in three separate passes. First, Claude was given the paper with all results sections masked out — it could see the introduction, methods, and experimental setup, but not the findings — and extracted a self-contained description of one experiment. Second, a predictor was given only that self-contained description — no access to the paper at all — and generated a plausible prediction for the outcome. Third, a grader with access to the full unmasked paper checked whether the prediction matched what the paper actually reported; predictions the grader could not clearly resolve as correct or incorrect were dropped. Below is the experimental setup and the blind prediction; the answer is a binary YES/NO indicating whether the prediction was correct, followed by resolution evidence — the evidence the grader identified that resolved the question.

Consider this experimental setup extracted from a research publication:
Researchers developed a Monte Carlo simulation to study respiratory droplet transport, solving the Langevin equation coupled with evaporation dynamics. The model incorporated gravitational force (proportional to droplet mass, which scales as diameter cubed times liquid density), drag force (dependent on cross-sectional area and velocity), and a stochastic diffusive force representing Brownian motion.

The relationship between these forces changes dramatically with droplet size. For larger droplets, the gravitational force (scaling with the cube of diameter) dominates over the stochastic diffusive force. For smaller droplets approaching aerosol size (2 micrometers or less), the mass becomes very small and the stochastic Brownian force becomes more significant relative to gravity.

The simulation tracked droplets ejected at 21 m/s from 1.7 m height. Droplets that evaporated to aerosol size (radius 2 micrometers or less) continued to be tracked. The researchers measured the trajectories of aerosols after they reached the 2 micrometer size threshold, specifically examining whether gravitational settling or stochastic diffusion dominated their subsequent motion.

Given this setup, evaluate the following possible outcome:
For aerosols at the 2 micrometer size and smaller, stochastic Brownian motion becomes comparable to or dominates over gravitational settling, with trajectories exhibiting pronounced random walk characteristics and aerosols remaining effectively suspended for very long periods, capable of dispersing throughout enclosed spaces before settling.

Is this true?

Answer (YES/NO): YES